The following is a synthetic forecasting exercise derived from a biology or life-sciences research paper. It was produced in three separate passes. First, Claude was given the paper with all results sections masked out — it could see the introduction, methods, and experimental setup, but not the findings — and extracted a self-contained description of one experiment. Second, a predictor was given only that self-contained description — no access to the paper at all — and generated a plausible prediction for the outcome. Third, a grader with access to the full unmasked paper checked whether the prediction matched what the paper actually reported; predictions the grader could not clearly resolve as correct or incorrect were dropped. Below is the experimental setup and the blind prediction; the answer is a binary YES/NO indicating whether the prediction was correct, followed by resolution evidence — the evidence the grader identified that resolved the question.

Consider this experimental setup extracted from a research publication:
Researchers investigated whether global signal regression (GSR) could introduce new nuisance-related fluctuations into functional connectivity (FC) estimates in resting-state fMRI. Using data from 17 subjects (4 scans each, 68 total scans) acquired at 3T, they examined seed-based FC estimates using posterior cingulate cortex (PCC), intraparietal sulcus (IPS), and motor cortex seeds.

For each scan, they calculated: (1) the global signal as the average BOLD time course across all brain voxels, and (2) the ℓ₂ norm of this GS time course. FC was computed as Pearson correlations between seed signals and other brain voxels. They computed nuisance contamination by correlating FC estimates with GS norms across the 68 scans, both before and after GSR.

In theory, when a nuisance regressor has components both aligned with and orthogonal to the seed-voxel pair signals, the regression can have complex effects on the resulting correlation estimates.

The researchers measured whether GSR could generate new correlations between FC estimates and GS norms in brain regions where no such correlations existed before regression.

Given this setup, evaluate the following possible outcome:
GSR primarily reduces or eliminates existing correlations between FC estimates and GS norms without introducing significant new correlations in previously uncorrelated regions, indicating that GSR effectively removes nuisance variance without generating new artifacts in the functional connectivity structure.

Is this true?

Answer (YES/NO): NO